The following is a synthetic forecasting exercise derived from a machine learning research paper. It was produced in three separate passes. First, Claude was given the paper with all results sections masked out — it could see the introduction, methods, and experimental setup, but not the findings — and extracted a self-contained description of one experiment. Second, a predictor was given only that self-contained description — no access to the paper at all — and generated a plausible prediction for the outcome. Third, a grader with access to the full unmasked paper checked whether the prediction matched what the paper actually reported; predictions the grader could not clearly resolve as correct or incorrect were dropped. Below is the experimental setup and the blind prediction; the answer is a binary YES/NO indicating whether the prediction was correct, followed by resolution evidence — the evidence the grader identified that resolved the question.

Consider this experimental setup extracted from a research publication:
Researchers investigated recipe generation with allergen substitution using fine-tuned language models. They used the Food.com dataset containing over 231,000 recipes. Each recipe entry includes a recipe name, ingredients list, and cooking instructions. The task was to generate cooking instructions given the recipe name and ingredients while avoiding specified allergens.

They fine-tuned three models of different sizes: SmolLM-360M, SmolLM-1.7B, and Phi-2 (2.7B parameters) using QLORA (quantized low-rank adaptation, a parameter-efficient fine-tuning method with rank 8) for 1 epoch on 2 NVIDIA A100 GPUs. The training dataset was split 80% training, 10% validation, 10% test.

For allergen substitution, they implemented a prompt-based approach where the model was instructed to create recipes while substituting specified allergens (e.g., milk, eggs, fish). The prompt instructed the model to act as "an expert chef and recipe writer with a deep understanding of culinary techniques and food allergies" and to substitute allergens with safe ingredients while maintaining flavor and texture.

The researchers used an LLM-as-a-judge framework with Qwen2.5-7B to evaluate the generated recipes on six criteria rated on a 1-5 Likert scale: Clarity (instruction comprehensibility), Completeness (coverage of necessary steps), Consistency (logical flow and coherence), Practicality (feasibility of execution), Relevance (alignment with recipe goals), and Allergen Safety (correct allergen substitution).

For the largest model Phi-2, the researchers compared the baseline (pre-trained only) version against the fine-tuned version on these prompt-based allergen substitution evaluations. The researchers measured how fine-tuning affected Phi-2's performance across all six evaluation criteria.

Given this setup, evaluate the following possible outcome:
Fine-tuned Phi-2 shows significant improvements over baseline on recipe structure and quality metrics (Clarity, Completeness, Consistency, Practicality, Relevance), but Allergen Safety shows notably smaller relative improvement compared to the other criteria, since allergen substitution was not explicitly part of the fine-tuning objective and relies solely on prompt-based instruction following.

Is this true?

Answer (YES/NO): NO